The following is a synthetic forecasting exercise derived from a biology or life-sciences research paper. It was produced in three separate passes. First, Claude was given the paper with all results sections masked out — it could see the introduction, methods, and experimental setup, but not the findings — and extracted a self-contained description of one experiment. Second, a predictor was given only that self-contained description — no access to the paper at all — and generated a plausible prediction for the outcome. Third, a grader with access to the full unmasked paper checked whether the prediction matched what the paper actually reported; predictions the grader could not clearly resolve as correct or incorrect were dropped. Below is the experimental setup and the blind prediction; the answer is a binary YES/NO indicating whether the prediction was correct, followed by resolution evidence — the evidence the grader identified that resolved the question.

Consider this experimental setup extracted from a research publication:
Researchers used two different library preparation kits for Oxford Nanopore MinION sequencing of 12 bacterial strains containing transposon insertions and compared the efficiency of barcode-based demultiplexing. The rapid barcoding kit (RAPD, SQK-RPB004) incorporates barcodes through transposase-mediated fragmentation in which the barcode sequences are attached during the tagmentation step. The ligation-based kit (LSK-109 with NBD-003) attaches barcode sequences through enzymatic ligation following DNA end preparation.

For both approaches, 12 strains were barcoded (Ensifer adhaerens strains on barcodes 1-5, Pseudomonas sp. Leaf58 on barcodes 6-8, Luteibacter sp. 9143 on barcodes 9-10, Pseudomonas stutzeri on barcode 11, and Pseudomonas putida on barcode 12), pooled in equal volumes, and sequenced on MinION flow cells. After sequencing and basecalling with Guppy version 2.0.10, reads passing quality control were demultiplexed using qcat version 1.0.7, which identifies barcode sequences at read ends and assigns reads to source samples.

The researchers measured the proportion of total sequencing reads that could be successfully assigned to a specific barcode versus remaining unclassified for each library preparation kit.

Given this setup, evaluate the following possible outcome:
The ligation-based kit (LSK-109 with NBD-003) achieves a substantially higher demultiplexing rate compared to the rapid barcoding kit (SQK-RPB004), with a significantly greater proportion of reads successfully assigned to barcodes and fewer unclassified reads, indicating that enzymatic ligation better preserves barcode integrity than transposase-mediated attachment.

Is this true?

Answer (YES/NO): YES